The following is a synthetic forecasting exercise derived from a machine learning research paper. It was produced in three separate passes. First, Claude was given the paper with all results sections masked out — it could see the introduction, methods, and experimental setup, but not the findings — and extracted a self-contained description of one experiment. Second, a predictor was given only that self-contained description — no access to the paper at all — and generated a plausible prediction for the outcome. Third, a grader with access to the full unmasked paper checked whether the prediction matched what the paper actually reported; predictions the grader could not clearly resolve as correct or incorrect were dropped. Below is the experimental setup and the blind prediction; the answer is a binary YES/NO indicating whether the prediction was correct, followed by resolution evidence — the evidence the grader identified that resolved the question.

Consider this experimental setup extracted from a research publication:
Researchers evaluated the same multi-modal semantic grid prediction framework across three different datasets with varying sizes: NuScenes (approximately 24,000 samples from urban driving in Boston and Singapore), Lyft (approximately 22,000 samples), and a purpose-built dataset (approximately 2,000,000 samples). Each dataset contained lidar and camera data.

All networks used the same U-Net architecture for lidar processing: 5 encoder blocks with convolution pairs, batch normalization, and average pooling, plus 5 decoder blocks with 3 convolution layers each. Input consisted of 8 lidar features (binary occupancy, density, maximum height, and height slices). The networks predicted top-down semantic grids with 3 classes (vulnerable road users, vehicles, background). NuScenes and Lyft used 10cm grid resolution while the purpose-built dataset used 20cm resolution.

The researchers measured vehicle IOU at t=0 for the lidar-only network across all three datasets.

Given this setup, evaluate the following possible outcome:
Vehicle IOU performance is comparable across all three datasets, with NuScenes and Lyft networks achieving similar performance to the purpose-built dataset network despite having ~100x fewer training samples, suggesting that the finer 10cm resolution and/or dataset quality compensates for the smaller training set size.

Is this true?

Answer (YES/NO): NO